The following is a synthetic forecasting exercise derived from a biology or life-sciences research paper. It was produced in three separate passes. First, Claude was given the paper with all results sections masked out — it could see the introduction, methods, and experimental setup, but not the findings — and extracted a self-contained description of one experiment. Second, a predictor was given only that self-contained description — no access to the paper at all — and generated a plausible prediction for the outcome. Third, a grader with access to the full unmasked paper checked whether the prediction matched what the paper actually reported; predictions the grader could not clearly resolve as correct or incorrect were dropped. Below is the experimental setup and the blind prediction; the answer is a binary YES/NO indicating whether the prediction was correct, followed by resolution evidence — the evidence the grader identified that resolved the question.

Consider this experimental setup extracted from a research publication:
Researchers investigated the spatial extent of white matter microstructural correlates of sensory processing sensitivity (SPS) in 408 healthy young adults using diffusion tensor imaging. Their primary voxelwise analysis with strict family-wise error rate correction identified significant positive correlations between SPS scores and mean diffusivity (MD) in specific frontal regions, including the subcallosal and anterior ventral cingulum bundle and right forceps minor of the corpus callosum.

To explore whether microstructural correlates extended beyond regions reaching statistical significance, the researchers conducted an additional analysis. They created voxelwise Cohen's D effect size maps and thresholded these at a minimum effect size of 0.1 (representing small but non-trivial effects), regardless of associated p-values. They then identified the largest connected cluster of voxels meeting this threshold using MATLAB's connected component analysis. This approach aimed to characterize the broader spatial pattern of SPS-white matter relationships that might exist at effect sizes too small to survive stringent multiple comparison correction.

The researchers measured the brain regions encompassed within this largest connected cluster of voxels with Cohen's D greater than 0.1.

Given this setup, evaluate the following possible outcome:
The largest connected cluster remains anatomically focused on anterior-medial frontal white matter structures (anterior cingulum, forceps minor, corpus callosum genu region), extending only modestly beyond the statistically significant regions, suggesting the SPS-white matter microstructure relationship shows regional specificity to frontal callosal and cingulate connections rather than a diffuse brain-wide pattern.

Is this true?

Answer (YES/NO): NO